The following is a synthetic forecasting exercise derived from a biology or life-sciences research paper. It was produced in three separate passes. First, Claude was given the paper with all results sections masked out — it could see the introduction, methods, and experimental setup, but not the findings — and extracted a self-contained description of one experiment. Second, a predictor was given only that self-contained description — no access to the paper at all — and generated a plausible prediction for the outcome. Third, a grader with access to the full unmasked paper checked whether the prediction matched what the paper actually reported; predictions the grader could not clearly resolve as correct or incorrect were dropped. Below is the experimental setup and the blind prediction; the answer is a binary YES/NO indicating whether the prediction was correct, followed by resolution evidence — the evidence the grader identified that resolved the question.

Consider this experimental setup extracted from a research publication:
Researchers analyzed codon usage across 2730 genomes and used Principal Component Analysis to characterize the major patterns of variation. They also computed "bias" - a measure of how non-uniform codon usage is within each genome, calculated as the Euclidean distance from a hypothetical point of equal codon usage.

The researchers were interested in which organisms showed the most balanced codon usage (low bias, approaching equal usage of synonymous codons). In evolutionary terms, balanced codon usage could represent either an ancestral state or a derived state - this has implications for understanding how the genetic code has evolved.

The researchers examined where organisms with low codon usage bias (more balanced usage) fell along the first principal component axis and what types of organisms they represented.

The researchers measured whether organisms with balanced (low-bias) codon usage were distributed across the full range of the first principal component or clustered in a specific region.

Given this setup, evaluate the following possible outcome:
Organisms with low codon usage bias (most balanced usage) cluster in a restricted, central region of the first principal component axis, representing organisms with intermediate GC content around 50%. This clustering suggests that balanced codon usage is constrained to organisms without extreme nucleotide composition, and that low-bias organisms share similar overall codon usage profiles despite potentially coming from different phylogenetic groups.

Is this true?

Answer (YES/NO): YES